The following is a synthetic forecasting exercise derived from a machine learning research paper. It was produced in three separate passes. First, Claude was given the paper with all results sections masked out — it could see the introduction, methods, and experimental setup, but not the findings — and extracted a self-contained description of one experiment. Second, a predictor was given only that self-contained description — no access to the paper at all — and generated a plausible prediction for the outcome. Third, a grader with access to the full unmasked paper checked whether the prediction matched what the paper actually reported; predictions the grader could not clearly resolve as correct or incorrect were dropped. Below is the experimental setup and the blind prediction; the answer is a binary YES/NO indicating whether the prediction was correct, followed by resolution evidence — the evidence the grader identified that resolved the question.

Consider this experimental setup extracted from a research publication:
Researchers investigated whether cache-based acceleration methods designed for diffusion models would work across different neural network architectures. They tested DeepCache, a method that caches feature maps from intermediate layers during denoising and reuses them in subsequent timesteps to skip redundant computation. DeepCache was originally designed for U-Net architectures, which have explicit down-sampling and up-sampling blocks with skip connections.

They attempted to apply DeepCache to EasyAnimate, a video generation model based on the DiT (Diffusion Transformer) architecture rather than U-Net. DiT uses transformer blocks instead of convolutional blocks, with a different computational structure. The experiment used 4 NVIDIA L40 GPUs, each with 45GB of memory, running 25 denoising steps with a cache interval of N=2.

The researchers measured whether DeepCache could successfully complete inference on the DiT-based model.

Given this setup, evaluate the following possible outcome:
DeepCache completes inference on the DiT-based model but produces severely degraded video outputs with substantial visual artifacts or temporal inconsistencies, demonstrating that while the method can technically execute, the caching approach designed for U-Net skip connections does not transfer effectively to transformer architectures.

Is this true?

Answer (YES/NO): NO